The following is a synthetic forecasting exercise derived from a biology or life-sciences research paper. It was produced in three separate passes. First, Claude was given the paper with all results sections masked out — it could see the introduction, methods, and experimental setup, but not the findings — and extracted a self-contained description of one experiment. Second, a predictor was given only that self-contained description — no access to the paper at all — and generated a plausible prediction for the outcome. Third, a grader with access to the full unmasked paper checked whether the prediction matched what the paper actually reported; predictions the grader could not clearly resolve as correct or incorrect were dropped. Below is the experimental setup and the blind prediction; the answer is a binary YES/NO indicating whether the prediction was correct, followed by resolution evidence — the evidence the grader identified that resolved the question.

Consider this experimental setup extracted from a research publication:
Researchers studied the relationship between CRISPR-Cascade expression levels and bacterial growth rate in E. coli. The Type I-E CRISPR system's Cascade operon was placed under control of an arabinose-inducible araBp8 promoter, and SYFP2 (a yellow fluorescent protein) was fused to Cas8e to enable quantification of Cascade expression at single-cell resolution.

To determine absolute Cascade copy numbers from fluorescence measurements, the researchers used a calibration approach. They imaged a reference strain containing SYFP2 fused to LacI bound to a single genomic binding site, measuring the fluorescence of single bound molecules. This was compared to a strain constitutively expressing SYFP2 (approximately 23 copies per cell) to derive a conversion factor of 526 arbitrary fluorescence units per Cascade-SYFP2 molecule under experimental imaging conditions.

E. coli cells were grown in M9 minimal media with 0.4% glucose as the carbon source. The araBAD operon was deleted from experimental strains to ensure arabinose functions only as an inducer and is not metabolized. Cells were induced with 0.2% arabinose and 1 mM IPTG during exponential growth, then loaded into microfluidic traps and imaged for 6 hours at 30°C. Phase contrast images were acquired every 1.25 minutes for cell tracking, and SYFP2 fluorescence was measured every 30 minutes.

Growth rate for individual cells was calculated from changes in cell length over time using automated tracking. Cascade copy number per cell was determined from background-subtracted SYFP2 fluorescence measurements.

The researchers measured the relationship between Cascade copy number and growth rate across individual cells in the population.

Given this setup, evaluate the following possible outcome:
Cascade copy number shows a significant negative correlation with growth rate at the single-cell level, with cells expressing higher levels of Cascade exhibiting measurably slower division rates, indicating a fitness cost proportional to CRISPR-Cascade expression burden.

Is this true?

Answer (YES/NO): YES